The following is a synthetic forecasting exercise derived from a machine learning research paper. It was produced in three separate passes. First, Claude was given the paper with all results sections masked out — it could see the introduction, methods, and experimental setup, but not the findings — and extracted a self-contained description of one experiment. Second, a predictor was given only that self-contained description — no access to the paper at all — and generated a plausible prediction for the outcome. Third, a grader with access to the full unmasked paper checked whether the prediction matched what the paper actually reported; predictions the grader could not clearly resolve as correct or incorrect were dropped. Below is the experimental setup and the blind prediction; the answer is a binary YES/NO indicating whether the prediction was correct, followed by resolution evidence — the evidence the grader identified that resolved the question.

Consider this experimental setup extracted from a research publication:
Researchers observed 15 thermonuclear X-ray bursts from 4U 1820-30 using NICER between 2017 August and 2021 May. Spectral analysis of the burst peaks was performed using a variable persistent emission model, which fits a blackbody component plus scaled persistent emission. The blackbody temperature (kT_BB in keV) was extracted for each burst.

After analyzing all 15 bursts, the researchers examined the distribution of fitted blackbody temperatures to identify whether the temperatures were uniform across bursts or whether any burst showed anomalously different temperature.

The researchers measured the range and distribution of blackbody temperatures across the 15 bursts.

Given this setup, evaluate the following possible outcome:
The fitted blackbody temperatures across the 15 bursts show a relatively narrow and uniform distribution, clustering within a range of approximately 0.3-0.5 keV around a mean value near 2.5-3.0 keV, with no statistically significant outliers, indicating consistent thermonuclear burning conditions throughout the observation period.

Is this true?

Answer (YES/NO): NO